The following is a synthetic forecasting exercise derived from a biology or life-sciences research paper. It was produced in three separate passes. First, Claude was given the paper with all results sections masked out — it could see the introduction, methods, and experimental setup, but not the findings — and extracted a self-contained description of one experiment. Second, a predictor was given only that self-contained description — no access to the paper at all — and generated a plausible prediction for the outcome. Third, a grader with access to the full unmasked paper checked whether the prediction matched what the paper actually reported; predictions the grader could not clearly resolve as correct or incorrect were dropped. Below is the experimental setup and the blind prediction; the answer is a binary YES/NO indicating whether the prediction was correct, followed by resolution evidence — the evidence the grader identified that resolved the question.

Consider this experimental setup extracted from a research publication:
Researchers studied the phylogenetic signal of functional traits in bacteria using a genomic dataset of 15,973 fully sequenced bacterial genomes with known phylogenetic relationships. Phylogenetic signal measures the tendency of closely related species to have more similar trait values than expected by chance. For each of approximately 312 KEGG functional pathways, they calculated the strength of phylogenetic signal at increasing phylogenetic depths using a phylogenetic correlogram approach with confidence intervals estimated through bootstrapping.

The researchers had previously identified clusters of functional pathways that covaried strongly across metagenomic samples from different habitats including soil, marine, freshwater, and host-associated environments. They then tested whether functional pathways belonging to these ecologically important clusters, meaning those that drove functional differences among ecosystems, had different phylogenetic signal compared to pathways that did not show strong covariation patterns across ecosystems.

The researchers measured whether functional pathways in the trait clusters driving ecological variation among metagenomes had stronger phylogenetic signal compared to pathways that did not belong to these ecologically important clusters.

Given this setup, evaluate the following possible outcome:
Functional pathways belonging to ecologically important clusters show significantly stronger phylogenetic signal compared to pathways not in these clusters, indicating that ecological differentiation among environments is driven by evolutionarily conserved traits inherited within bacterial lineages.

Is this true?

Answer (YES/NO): YES